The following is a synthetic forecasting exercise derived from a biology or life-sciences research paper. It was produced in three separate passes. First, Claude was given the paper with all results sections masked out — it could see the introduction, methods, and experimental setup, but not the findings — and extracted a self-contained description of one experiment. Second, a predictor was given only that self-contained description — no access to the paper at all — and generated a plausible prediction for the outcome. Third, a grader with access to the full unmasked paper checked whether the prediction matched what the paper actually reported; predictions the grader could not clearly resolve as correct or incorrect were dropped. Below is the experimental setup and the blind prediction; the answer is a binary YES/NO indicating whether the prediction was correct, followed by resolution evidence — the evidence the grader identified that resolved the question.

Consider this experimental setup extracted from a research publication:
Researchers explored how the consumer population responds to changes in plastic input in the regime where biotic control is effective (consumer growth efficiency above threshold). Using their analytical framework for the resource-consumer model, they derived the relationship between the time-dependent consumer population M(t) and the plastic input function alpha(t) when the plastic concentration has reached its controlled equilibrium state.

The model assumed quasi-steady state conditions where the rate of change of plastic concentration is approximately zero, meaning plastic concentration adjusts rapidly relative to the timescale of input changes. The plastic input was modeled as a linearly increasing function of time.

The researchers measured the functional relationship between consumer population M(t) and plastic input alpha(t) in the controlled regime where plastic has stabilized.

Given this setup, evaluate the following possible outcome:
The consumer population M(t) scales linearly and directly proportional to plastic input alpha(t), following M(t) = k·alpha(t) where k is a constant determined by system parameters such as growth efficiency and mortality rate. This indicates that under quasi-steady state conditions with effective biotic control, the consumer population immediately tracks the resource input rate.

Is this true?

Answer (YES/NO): YES